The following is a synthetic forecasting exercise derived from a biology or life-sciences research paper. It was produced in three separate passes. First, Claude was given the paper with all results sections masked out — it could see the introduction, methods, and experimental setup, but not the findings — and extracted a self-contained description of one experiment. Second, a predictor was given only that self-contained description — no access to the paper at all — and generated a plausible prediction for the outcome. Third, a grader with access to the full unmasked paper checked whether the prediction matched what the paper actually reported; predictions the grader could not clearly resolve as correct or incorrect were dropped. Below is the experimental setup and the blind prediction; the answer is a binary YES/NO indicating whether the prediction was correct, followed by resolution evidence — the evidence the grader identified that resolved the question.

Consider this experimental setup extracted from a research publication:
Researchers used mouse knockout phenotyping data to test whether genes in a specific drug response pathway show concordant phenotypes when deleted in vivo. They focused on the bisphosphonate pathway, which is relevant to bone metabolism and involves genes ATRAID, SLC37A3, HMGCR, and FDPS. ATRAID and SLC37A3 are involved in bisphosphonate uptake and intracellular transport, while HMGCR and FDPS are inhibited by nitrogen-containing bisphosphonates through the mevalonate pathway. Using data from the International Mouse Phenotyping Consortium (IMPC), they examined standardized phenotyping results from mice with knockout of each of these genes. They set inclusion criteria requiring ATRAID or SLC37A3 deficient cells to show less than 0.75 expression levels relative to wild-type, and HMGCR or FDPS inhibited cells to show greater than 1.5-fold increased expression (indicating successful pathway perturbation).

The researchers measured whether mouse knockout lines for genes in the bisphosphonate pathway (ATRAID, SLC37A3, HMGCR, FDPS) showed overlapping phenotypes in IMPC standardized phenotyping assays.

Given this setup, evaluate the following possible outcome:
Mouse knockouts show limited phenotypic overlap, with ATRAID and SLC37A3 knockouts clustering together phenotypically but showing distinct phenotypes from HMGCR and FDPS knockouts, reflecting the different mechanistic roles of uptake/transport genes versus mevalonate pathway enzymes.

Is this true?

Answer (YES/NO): YES